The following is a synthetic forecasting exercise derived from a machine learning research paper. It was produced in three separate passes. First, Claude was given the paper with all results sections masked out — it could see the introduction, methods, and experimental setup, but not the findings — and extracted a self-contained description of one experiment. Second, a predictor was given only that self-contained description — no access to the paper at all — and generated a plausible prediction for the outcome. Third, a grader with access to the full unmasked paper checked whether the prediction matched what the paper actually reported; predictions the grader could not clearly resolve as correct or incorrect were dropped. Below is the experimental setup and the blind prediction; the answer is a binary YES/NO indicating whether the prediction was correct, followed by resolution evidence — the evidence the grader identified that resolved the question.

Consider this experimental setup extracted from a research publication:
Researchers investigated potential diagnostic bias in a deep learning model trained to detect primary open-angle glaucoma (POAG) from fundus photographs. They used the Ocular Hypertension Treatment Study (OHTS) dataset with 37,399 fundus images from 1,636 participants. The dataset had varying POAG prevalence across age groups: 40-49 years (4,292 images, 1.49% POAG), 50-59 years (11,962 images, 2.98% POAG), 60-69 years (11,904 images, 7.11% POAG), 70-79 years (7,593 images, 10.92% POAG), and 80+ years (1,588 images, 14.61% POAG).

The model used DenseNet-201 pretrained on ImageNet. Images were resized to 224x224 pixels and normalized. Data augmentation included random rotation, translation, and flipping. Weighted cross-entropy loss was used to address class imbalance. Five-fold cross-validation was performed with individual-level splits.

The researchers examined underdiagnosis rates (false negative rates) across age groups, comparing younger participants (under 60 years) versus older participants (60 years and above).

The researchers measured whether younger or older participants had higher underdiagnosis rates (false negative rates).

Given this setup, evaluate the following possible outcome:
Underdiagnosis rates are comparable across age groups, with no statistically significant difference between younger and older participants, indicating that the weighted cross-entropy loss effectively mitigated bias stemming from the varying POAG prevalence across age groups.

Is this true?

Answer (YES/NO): NO